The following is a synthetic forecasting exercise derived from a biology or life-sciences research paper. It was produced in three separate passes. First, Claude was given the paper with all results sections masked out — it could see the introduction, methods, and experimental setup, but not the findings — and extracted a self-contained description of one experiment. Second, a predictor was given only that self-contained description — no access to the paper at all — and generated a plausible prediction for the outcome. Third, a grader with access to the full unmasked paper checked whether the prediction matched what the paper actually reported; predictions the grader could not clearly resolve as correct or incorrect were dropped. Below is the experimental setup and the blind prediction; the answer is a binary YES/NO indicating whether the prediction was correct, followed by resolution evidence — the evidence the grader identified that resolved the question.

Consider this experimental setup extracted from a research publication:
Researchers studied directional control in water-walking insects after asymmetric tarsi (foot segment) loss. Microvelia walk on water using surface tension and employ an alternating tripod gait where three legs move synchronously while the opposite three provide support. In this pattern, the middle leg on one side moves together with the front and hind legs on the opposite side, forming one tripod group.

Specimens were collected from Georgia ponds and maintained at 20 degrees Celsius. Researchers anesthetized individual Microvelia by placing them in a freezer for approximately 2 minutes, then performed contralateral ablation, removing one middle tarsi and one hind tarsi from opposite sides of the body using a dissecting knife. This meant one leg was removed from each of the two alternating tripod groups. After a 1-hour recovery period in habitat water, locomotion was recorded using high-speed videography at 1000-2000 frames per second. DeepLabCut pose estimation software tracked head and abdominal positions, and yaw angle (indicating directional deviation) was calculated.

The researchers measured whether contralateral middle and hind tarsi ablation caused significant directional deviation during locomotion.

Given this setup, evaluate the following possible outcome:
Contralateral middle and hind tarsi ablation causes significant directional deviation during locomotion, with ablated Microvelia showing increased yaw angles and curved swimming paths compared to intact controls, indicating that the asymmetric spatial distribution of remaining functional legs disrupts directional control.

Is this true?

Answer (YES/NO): NO